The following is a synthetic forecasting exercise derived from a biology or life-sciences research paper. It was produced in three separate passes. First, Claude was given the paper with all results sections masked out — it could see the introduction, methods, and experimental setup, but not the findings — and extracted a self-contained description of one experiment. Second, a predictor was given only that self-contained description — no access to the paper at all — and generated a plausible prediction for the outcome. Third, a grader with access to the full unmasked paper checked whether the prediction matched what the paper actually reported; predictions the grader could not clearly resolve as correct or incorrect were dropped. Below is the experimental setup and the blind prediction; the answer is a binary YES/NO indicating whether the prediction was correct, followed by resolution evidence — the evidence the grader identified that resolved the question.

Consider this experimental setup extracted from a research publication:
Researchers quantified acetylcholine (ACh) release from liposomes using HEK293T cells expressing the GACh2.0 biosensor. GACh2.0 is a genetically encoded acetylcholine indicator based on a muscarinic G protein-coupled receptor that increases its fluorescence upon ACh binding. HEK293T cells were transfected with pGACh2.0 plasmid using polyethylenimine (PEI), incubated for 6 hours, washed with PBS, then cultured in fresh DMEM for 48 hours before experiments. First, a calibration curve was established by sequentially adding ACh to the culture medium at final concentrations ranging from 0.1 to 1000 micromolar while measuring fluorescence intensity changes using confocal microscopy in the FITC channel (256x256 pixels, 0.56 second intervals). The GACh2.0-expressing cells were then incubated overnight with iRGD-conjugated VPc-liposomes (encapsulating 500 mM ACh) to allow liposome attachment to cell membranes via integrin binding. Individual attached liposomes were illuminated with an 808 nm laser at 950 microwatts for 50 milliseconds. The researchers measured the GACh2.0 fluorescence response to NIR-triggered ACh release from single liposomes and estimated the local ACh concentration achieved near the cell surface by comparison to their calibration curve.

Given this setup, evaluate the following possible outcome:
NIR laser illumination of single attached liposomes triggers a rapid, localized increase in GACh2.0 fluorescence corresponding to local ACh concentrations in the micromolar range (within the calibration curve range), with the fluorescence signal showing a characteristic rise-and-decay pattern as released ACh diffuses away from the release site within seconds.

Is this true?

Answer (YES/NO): YES